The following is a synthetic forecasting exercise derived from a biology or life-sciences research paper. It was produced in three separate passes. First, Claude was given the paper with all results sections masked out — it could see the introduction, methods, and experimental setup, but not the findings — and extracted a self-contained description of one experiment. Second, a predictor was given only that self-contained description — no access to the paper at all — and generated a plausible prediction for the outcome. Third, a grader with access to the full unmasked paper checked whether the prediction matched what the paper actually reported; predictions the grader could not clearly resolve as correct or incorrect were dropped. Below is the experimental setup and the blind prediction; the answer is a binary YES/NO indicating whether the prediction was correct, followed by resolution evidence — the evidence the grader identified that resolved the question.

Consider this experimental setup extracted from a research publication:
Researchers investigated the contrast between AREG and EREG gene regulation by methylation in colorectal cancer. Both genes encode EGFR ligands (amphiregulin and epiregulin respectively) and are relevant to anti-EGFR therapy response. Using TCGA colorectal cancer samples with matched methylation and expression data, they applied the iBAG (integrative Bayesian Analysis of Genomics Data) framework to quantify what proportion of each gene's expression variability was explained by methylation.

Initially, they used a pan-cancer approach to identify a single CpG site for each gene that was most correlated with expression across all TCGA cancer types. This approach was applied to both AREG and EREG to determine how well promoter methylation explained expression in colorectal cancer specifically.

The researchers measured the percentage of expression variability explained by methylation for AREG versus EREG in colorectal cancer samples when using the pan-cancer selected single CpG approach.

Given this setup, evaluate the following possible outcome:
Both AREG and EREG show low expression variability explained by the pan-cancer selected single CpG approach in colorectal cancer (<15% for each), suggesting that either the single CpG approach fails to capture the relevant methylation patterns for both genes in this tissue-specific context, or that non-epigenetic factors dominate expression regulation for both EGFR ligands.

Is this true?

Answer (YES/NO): NO